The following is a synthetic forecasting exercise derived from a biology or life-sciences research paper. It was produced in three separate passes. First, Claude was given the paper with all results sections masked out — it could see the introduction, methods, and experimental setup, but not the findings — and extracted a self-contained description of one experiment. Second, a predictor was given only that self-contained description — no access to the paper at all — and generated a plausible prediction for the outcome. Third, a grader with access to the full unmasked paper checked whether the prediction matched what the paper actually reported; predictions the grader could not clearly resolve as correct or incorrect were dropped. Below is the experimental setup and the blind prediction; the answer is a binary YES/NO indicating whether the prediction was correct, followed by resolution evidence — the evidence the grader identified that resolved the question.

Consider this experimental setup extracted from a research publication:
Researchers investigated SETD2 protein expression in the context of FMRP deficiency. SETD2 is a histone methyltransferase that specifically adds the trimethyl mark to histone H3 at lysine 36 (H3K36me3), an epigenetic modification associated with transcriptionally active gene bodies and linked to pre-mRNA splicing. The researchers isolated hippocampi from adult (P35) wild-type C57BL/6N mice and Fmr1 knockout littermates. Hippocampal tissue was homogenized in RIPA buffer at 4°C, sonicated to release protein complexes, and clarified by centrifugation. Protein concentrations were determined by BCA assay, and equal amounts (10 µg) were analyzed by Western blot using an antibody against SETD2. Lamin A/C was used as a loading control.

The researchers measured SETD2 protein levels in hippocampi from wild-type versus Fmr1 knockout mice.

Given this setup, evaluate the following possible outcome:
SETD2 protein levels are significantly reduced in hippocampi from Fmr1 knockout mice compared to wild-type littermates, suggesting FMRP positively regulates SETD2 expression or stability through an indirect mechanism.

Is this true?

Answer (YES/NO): NO